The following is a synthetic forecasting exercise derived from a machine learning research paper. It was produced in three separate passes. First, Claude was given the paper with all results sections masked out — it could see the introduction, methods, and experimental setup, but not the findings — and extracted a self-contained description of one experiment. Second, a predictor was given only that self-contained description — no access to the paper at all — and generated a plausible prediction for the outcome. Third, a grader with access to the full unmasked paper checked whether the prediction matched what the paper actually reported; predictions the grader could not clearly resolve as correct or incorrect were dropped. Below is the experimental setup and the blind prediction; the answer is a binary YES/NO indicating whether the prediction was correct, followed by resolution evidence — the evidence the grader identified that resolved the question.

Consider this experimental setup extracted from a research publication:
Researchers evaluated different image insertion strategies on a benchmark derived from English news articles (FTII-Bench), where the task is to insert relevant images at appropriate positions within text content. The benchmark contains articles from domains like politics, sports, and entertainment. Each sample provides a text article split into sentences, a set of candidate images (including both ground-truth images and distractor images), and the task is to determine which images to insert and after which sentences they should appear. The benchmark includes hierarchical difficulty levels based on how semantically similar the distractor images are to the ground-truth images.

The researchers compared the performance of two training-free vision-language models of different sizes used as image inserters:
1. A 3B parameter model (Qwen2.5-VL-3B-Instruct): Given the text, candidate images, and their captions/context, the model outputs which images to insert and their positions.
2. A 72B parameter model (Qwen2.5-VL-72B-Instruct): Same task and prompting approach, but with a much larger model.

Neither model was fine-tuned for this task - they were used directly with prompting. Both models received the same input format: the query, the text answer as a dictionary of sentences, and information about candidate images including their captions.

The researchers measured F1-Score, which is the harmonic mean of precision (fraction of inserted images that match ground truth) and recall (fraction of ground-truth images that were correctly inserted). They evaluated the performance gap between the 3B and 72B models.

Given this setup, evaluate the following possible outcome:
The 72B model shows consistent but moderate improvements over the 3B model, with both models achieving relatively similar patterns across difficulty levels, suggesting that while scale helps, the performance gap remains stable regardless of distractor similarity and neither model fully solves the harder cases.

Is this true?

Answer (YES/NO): NO